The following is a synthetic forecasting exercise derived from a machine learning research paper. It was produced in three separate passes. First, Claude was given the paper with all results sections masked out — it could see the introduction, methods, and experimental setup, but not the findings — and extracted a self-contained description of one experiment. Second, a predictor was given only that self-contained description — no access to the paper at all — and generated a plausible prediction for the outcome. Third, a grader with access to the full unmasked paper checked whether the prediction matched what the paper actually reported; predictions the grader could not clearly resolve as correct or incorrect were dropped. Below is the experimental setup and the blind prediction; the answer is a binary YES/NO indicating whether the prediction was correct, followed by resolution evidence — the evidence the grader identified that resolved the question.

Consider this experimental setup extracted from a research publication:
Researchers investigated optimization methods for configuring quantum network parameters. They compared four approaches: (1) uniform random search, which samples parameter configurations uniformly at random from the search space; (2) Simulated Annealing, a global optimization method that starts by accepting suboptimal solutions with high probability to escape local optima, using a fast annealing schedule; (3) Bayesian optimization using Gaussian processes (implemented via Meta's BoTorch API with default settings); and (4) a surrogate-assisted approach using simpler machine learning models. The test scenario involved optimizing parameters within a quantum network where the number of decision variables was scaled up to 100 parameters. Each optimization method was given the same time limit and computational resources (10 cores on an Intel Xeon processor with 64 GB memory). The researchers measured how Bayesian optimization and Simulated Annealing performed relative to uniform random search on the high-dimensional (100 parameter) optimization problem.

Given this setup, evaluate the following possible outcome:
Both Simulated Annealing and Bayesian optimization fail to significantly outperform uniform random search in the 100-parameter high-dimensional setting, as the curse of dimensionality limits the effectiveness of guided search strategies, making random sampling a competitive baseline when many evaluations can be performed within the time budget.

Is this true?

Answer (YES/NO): NO